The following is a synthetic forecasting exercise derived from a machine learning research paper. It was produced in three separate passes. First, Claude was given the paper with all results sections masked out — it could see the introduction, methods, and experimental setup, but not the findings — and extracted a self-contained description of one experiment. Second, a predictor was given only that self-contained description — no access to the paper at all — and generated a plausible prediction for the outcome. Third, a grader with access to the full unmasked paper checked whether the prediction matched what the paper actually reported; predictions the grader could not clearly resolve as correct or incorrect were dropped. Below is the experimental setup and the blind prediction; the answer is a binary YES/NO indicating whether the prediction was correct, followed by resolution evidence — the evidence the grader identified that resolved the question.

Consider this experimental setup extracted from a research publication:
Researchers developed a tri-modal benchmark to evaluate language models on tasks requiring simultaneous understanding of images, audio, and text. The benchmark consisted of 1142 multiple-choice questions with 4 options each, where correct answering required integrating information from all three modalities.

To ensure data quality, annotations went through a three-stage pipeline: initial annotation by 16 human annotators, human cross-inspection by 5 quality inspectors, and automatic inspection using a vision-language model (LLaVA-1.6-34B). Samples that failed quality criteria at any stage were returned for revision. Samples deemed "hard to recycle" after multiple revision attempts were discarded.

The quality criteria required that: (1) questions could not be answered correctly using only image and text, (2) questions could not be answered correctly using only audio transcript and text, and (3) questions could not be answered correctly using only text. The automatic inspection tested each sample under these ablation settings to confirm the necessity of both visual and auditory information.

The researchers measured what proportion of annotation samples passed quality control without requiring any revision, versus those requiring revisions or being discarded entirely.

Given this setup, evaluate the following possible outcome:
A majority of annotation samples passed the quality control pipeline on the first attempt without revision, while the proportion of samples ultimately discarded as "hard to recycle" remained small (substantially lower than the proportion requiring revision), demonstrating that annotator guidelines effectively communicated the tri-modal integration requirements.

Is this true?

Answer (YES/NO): YES